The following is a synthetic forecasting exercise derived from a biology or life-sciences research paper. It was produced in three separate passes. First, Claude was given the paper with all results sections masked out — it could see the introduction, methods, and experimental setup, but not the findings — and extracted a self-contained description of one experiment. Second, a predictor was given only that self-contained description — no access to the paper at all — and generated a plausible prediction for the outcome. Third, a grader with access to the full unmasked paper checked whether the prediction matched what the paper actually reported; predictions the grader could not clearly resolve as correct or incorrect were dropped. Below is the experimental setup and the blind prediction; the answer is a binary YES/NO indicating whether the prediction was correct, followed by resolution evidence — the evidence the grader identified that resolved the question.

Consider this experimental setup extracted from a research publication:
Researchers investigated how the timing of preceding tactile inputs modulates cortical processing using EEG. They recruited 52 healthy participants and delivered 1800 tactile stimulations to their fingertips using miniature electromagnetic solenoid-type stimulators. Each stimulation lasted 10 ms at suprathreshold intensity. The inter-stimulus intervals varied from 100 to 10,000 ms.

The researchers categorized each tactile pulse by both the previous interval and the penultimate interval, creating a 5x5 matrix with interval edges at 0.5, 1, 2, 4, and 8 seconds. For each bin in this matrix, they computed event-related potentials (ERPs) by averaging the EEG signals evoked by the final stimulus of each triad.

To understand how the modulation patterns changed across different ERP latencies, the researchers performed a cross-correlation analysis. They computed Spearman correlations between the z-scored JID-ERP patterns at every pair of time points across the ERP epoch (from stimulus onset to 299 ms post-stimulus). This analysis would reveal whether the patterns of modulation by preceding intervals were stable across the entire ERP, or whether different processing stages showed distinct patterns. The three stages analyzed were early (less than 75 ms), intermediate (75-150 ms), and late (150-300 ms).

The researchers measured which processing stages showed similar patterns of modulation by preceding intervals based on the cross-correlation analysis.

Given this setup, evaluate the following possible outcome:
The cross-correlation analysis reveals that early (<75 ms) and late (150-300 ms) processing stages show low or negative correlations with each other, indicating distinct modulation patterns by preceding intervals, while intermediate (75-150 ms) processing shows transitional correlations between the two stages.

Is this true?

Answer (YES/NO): NO